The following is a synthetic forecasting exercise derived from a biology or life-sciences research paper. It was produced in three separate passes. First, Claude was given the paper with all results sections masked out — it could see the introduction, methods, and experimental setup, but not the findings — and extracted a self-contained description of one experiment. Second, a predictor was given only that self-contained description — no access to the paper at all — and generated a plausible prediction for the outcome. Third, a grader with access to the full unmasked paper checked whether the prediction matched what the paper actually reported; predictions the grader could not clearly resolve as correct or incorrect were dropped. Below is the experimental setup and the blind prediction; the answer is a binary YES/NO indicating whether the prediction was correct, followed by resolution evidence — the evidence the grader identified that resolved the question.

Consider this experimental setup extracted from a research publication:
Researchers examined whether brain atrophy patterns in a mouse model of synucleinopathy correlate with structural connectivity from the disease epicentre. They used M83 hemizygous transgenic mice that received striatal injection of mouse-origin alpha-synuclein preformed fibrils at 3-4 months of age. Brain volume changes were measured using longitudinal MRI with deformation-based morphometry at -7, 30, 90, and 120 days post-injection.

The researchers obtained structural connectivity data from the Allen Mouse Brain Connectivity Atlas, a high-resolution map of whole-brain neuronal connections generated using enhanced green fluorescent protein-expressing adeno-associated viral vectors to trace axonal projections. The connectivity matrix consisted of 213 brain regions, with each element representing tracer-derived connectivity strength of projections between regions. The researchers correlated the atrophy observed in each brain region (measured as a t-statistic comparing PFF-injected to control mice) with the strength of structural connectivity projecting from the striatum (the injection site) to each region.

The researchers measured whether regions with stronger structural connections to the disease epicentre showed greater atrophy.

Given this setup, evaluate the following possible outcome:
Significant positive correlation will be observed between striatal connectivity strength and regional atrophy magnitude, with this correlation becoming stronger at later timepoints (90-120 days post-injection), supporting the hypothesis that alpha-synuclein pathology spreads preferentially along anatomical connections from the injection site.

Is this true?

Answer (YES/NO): NO